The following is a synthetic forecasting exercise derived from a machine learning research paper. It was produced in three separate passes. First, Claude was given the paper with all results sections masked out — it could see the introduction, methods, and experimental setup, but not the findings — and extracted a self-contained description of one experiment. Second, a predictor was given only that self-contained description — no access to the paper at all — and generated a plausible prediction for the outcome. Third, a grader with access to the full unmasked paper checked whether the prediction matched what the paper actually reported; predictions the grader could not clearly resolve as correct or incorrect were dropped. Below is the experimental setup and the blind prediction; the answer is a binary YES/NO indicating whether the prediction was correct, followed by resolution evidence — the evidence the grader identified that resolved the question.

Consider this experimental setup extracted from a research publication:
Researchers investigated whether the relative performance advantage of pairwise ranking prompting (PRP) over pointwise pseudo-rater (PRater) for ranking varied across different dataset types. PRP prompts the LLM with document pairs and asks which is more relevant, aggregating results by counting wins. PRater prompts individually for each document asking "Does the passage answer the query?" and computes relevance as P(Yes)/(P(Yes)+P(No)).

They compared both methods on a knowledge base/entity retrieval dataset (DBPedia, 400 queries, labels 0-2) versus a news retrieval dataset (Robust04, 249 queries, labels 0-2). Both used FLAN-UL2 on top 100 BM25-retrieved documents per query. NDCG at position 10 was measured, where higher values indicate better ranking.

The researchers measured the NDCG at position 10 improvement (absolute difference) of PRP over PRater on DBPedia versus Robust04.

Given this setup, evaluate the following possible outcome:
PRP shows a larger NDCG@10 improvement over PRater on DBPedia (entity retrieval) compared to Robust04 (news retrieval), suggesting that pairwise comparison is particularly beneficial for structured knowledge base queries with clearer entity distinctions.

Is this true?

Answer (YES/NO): YES